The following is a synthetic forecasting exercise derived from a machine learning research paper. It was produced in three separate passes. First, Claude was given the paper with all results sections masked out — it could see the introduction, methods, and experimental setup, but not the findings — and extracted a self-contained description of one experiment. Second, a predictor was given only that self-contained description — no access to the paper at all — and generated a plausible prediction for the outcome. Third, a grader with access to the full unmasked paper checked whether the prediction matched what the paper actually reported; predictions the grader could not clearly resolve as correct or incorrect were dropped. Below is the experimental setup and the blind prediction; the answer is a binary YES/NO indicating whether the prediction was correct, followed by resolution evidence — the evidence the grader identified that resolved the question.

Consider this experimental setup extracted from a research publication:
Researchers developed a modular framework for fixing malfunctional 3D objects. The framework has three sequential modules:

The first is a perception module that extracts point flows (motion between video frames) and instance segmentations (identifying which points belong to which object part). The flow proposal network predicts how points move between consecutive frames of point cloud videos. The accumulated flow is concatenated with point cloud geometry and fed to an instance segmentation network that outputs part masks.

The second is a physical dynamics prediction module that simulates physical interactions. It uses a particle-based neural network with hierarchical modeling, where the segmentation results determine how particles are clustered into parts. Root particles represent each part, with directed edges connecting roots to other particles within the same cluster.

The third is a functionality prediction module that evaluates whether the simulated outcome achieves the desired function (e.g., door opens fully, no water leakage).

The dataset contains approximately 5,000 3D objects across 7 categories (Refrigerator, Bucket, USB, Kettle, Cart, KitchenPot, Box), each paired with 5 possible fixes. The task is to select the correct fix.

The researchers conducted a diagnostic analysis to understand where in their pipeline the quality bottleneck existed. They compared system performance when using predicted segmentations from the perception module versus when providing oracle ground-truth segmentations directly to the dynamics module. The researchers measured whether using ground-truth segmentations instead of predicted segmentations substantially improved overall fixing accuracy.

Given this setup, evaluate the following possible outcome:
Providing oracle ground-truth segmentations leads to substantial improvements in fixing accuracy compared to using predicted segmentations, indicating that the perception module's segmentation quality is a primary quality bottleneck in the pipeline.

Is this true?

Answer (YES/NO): YES